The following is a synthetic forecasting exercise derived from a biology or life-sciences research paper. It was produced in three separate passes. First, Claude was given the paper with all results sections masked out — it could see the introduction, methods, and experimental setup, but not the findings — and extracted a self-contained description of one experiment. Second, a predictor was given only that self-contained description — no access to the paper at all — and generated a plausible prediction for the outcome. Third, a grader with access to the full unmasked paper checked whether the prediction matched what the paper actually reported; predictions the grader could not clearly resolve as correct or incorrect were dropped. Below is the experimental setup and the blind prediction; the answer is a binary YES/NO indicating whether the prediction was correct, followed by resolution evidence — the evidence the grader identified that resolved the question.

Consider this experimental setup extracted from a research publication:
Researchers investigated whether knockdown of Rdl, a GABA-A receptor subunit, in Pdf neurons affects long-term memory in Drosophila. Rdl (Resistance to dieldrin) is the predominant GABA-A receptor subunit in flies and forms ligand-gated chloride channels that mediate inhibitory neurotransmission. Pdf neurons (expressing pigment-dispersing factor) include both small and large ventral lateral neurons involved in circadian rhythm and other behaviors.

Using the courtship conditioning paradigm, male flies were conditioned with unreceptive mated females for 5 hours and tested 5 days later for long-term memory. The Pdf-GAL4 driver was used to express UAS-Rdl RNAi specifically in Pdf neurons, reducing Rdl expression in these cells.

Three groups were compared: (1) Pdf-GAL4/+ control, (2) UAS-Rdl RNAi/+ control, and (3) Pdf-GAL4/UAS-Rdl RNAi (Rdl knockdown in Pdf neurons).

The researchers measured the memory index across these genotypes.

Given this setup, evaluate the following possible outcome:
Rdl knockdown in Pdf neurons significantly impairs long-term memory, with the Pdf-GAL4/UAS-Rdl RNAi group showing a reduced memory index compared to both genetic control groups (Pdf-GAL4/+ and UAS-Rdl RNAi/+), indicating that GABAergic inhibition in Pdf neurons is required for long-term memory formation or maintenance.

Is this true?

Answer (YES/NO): NO